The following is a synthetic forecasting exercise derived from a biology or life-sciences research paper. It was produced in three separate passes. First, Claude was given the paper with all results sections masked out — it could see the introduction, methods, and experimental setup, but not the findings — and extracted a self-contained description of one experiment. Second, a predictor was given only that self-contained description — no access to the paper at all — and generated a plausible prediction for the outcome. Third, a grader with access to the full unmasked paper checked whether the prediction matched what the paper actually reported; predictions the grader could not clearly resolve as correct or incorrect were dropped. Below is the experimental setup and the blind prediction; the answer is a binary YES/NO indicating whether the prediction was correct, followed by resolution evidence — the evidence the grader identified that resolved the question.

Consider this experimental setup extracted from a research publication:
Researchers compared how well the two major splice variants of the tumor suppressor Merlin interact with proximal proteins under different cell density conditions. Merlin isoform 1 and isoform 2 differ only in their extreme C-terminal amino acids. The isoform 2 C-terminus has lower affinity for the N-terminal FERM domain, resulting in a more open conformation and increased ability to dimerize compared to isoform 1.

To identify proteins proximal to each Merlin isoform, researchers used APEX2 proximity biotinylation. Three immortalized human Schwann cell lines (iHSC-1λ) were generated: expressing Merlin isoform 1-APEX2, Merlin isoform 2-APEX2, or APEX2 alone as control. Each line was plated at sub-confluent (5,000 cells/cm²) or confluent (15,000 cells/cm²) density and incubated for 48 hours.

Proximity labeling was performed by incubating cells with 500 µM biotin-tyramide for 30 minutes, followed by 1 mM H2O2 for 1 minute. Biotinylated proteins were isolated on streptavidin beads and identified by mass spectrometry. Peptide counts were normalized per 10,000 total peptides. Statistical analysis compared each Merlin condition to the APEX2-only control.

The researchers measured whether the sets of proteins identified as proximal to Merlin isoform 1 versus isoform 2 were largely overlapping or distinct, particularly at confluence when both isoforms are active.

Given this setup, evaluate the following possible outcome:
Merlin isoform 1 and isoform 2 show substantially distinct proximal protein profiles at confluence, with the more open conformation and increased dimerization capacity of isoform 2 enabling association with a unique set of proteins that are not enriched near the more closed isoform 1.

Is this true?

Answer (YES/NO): NO